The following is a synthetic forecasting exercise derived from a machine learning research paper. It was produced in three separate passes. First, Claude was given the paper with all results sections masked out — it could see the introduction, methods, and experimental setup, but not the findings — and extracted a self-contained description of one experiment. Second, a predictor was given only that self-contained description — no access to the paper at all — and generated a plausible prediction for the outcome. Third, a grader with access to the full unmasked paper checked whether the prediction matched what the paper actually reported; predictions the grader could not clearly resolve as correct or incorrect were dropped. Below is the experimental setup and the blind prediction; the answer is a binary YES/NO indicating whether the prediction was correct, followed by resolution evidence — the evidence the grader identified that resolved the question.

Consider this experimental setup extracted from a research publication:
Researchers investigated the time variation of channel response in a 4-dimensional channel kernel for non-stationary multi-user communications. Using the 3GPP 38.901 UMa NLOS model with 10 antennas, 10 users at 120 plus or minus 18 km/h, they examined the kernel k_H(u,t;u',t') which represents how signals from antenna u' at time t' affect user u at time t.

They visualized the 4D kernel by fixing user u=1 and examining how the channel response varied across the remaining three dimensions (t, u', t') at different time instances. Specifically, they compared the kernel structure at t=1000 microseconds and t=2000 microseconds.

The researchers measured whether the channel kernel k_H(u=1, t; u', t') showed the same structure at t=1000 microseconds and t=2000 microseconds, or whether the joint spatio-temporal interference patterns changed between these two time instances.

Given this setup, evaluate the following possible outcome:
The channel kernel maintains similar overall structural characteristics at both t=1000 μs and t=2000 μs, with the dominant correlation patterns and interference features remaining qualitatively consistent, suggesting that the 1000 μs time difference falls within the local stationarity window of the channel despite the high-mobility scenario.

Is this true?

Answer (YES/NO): NO